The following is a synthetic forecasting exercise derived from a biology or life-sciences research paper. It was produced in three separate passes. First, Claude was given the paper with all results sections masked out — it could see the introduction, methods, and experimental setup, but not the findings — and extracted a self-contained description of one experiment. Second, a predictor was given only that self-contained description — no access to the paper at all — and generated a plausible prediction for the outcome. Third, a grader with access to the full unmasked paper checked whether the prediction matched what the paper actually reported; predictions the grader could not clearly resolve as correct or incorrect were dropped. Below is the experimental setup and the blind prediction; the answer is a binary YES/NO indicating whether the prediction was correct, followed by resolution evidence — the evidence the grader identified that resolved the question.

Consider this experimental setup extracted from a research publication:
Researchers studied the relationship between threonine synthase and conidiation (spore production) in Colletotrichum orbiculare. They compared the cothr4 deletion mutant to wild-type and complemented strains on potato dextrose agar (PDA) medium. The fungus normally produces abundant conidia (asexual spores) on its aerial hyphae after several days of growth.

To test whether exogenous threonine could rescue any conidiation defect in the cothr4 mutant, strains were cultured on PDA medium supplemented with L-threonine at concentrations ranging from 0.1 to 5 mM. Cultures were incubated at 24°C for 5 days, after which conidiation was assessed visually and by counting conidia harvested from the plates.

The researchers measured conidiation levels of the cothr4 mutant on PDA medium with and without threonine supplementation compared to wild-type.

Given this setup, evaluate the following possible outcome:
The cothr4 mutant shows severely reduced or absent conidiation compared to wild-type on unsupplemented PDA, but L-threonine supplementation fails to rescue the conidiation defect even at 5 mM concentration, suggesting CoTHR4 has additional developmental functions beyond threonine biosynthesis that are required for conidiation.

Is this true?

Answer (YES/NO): NO